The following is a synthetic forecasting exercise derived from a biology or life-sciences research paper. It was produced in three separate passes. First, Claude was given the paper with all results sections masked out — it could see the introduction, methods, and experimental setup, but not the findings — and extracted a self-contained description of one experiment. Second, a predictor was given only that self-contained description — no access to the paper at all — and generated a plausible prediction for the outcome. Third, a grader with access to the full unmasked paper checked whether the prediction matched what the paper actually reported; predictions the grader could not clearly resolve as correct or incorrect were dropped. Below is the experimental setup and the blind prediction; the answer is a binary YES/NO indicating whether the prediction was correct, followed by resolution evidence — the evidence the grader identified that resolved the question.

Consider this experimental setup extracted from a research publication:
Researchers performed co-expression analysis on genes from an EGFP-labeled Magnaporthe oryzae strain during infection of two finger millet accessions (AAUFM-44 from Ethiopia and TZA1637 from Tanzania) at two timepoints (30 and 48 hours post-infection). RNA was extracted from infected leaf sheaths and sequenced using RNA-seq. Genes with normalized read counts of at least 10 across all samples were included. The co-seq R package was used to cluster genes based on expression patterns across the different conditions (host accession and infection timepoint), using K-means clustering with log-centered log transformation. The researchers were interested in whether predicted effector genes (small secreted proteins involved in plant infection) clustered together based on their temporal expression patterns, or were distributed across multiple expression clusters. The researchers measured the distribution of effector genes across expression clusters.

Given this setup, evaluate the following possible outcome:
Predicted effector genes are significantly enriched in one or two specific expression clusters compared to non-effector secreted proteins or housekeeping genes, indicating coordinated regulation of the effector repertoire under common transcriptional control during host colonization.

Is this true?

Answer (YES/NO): NO